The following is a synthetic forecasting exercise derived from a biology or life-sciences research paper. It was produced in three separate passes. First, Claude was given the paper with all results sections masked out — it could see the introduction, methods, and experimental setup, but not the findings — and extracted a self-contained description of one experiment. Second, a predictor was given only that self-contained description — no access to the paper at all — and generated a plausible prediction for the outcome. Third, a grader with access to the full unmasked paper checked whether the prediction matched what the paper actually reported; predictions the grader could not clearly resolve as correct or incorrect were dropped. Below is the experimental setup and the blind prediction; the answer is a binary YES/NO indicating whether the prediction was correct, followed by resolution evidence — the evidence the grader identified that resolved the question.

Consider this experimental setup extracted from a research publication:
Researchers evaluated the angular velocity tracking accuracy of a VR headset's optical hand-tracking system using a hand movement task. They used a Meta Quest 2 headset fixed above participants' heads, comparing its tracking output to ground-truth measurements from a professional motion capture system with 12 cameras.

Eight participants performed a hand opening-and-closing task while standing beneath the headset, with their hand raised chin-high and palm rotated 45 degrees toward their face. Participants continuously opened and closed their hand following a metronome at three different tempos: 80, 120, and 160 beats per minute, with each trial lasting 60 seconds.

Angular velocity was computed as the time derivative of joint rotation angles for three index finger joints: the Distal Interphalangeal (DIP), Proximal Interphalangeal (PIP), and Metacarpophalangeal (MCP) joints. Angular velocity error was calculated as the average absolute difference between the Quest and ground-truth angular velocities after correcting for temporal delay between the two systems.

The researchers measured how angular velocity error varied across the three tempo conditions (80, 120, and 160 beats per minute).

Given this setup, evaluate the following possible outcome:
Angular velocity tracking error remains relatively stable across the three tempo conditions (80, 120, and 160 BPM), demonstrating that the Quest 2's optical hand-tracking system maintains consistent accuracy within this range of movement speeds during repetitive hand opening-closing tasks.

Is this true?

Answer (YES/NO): NO